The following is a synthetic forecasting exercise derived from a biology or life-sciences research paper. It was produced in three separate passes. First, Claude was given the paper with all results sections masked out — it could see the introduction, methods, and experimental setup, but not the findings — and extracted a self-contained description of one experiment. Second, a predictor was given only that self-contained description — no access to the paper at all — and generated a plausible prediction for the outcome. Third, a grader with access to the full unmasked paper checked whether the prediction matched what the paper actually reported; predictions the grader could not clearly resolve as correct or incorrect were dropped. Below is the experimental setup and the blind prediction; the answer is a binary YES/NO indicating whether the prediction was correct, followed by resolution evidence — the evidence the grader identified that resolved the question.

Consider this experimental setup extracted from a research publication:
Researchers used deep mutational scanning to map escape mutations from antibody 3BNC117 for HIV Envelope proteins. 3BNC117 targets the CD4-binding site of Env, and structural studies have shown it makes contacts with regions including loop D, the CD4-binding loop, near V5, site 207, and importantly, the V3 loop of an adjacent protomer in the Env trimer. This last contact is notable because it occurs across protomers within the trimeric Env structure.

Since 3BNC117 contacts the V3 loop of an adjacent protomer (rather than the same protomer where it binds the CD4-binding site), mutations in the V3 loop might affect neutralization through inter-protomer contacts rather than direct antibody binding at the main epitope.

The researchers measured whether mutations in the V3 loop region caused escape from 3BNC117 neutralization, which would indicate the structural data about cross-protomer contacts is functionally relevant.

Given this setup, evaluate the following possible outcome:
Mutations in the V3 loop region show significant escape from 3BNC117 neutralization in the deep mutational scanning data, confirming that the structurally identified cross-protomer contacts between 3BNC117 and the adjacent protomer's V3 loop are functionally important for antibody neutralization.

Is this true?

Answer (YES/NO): YES